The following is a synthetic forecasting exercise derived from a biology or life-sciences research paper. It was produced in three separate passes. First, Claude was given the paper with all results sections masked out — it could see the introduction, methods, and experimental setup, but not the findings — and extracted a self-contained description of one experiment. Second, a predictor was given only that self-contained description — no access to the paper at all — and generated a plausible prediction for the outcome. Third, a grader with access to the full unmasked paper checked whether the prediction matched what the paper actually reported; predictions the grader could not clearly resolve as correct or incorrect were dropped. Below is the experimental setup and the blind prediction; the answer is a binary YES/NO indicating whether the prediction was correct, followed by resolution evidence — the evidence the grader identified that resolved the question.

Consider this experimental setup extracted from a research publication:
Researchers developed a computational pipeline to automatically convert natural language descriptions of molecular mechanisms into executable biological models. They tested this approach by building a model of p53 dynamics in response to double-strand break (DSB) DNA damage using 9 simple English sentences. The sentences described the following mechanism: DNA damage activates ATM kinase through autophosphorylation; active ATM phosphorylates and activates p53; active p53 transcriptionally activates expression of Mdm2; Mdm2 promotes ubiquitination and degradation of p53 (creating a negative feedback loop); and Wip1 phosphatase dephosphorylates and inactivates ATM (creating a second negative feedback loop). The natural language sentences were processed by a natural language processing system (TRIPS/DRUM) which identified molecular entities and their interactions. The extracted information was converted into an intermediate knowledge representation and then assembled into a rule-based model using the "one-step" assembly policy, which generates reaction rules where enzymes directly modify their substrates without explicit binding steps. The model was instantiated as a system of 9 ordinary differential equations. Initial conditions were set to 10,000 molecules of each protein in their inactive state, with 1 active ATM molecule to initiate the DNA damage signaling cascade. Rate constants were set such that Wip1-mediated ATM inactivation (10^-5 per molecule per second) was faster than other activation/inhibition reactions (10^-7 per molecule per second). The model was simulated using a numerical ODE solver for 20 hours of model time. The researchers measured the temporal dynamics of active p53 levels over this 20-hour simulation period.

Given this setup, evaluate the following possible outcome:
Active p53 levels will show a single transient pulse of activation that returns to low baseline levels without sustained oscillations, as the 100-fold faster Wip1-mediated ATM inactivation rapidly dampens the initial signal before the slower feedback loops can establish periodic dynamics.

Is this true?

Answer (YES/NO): NO